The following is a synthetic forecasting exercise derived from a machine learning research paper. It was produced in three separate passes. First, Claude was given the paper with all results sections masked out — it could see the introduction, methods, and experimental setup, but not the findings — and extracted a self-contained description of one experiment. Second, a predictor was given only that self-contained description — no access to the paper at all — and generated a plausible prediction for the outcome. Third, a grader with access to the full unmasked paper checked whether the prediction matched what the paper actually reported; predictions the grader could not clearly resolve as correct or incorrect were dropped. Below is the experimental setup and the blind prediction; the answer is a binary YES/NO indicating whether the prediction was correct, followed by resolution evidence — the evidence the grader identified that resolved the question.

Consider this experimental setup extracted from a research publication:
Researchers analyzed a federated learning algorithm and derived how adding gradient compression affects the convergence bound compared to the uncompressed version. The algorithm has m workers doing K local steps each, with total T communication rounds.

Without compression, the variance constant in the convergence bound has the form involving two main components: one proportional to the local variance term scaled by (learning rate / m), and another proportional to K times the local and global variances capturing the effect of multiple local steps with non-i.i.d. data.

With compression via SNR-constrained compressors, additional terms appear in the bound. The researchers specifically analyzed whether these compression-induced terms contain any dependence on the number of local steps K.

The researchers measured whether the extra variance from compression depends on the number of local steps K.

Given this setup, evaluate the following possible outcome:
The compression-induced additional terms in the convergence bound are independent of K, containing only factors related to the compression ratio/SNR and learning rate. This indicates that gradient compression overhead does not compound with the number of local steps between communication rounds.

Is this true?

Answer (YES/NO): YES